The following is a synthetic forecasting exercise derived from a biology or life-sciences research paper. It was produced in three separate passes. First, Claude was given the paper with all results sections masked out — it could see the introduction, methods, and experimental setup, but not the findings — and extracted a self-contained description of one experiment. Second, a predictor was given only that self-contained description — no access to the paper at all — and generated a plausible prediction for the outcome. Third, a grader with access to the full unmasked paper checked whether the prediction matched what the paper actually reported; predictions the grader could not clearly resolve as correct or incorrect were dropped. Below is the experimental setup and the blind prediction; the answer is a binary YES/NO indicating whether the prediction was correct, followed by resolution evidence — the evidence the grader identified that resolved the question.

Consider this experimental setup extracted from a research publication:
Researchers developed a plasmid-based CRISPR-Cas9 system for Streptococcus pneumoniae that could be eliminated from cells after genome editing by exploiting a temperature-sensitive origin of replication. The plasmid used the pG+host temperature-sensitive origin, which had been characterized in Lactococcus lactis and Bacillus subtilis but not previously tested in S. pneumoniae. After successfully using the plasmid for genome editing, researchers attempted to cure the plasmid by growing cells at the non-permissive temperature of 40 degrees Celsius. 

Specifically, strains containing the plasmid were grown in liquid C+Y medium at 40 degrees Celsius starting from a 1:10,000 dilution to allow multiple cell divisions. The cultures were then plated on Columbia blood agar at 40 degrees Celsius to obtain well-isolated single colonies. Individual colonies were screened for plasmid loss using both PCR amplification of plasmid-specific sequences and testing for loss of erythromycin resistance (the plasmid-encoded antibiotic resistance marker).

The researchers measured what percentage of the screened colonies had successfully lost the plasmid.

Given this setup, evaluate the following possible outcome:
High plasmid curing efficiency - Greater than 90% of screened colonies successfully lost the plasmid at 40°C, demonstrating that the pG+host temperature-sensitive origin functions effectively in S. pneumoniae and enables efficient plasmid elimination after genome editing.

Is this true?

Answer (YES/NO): YES